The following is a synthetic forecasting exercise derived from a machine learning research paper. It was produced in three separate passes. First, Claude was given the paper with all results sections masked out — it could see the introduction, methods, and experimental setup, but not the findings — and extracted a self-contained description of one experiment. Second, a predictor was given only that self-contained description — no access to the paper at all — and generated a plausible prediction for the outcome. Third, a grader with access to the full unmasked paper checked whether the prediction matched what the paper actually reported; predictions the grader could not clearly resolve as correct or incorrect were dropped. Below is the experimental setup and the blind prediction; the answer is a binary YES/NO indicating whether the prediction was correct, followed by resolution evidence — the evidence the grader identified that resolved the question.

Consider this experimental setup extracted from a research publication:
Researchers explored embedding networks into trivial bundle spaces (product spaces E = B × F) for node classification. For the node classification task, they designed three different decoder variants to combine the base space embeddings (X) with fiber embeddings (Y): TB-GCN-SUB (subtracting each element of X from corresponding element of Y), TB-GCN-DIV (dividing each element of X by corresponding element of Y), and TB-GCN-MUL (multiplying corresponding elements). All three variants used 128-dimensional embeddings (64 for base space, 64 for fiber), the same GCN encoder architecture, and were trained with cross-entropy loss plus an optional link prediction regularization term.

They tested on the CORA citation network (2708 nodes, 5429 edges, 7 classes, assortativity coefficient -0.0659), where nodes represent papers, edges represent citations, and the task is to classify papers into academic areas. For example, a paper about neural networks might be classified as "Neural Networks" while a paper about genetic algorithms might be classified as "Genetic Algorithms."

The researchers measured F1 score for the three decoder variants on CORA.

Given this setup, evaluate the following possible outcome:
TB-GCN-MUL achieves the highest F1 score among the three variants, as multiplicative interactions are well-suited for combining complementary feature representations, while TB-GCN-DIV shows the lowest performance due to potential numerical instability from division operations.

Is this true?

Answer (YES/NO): YES